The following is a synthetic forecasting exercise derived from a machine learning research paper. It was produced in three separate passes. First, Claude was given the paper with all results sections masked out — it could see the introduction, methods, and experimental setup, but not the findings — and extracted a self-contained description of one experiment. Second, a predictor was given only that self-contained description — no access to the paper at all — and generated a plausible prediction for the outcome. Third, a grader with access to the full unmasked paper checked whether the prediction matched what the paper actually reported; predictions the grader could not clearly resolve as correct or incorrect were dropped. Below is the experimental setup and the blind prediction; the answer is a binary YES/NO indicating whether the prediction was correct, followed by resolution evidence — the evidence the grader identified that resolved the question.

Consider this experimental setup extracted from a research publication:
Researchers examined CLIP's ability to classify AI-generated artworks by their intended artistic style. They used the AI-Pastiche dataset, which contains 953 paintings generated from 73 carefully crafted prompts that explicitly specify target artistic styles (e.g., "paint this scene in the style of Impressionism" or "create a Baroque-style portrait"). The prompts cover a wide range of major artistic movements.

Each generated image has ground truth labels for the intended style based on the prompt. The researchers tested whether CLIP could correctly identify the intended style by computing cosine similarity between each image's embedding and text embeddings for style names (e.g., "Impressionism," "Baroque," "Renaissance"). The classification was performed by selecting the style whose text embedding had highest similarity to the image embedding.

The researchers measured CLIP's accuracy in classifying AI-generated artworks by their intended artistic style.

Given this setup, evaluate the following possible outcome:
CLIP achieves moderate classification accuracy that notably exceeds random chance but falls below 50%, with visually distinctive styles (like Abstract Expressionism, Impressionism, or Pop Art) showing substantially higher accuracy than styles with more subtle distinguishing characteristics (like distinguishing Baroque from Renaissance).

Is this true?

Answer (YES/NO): NO